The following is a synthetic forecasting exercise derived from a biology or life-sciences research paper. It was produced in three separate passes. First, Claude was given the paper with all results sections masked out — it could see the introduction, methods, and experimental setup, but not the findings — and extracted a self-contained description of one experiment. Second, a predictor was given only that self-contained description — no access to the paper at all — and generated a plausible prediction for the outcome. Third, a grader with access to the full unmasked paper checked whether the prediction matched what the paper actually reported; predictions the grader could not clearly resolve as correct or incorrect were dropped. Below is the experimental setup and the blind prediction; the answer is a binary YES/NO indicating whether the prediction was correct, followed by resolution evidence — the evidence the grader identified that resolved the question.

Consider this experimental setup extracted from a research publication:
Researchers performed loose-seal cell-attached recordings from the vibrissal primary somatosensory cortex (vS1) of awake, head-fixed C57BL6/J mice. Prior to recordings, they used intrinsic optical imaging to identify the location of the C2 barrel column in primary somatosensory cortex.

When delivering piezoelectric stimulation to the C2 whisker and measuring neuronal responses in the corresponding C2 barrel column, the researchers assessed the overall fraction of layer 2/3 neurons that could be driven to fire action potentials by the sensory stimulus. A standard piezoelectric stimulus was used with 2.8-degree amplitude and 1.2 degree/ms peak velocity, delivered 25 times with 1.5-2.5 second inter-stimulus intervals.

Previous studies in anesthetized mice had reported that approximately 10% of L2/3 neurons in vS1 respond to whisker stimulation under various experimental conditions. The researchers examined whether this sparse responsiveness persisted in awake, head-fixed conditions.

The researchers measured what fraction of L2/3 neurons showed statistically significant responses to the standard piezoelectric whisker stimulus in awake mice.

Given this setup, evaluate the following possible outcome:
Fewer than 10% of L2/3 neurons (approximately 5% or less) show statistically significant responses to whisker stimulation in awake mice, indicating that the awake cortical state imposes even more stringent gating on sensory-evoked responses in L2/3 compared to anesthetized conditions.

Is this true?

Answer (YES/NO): NO